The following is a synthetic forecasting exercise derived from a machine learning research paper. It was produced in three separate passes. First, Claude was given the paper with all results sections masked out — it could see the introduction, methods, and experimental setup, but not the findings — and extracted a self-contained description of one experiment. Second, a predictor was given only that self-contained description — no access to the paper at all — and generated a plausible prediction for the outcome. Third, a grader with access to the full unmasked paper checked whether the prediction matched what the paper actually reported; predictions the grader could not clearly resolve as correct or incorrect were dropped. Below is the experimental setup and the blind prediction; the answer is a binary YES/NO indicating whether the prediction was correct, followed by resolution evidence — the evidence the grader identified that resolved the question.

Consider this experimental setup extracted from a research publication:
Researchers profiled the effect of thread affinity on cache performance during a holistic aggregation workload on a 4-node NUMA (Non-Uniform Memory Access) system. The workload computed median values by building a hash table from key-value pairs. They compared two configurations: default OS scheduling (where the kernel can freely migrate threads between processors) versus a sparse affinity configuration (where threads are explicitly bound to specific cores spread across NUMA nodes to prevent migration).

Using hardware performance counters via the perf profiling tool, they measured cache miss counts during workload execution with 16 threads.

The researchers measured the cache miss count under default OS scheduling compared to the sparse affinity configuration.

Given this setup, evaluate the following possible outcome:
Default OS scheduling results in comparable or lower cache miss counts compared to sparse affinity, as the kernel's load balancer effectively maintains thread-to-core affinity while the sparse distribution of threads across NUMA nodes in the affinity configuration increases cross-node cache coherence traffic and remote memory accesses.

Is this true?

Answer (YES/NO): NO